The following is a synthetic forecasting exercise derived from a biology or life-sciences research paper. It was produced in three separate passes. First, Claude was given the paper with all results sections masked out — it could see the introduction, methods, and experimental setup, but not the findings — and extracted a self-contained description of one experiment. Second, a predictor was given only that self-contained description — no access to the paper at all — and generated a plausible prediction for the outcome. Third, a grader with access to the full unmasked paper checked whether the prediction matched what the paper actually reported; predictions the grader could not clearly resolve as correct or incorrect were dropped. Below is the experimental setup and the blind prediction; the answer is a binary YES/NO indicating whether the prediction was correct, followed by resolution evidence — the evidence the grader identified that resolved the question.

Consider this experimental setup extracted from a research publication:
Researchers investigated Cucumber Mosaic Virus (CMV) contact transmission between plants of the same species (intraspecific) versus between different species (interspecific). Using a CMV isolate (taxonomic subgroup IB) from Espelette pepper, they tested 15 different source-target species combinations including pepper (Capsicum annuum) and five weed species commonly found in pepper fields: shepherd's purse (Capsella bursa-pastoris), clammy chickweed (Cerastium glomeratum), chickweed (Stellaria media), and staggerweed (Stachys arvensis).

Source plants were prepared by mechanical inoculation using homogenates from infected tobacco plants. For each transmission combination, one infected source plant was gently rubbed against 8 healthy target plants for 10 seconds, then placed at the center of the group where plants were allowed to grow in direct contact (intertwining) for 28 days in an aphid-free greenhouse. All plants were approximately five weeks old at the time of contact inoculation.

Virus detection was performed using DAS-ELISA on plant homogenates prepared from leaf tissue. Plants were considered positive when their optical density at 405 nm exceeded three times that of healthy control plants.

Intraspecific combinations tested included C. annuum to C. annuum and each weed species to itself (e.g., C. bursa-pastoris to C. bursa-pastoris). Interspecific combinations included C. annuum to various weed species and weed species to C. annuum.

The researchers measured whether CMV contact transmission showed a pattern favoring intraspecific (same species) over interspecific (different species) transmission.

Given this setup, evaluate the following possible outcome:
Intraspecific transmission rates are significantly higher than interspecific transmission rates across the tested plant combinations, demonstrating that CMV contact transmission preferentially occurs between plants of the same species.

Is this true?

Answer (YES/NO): NO